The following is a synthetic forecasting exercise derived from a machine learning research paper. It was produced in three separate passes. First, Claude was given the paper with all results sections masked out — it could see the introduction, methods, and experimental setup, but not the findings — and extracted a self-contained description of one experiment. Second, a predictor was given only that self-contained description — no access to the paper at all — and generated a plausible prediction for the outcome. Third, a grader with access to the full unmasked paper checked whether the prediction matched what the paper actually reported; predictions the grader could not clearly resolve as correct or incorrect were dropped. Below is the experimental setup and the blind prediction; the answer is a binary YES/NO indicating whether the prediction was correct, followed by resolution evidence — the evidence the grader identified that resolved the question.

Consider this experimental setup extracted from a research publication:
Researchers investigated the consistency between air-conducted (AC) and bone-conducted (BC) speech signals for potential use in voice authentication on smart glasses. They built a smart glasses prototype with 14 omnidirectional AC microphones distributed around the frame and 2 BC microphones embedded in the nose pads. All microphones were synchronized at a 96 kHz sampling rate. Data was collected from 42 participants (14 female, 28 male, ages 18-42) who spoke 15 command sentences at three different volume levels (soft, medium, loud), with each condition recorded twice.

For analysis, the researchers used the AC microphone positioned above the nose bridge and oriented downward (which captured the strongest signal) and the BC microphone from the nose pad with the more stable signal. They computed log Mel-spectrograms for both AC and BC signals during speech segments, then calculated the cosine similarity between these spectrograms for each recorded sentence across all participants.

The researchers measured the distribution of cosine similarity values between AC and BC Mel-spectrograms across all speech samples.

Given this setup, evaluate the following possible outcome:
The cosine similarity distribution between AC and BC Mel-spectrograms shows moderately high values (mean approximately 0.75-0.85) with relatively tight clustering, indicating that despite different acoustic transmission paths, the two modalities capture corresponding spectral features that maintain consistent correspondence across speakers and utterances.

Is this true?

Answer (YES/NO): NO